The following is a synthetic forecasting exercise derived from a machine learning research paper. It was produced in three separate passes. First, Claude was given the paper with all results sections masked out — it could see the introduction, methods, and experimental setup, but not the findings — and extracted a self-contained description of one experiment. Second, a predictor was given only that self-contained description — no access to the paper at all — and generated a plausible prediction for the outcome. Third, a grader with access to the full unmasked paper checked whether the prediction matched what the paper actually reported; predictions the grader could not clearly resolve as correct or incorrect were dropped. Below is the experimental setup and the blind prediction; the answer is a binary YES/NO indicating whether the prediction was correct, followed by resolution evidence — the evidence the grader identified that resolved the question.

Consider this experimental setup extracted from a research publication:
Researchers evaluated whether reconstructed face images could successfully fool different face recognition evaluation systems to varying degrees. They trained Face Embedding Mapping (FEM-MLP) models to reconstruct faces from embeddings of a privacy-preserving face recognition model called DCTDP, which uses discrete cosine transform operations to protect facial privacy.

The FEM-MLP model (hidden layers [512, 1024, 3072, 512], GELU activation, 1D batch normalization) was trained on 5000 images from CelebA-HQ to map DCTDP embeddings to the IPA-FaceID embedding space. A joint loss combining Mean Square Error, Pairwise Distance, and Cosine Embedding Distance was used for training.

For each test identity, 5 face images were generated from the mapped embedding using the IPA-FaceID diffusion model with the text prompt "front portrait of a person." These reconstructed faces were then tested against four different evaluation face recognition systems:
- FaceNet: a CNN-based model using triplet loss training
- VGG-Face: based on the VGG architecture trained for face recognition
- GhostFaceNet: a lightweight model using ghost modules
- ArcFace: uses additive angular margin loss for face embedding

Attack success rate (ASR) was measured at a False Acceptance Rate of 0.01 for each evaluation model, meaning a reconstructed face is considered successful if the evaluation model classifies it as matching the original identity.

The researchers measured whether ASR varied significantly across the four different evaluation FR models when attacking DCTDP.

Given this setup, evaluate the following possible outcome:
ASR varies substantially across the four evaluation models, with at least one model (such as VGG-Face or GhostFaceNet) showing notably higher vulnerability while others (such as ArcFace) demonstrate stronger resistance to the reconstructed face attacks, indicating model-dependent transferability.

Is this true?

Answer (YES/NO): NO